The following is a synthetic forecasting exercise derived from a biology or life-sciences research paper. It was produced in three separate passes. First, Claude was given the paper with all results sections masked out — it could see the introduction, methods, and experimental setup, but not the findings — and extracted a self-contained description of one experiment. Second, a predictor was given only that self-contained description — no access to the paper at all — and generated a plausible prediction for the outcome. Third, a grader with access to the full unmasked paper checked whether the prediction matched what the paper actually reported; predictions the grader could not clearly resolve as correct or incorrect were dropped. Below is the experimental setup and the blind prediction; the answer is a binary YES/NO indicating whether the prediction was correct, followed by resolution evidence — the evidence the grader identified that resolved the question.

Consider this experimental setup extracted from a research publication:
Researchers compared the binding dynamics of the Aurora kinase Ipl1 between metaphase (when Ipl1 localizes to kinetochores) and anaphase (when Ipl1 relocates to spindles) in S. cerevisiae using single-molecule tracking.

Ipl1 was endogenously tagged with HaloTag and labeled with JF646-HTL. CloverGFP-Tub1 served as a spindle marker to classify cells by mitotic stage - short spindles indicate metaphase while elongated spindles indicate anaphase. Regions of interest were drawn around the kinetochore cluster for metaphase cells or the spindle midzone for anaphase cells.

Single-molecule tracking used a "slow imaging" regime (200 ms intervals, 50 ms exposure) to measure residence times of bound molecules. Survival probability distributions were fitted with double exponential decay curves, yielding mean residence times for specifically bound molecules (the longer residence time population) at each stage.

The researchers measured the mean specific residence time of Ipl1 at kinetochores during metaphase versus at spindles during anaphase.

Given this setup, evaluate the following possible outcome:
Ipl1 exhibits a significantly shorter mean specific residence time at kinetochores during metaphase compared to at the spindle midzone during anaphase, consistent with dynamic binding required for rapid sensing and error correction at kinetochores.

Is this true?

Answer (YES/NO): YES